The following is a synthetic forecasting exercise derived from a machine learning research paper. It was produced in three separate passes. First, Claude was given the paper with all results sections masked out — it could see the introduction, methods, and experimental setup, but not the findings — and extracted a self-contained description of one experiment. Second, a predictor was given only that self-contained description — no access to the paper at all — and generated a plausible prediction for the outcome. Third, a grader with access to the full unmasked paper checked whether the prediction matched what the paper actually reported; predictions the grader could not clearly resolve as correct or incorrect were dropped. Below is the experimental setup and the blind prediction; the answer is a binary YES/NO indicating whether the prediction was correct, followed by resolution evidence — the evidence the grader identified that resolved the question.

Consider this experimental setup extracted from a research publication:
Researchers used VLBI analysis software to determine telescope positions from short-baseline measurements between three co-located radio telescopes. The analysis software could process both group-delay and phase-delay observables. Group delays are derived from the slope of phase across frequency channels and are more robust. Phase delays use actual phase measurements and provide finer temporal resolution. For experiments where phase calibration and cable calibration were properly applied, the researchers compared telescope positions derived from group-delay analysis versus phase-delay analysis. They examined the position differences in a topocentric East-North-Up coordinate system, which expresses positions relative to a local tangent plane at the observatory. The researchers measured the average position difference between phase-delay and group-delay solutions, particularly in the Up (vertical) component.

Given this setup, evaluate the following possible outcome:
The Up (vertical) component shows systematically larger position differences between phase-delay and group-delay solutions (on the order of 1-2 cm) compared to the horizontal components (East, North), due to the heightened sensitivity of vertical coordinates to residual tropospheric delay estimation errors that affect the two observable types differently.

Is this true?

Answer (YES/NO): NO